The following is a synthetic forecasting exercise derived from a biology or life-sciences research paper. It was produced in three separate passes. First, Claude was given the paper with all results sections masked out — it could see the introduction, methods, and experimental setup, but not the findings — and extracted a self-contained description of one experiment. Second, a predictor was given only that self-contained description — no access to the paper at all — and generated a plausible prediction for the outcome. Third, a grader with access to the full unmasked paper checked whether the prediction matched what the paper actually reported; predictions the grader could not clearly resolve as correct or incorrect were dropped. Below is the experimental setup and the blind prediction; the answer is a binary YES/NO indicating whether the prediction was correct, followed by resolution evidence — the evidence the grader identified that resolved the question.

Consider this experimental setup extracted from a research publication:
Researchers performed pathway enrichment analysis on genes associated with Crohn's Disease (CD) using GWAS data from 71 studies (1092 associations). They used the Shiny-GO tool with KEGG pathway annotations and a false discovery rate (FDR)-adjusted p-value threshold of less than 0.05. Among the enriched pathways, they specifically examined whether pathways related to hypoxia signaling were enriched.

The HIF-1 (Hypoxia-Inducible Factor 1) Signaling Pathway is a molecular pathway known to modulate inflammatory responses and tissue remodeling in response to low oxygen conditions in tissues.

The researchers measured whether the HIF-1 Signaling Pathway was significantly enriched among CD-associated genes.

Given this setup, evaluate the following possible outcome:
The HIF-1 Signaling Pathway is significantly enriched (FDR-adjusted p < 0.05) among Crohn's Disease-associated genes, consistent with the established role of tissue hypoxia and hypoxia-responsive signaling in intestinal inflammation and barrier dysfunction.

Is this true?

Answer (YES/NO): YES